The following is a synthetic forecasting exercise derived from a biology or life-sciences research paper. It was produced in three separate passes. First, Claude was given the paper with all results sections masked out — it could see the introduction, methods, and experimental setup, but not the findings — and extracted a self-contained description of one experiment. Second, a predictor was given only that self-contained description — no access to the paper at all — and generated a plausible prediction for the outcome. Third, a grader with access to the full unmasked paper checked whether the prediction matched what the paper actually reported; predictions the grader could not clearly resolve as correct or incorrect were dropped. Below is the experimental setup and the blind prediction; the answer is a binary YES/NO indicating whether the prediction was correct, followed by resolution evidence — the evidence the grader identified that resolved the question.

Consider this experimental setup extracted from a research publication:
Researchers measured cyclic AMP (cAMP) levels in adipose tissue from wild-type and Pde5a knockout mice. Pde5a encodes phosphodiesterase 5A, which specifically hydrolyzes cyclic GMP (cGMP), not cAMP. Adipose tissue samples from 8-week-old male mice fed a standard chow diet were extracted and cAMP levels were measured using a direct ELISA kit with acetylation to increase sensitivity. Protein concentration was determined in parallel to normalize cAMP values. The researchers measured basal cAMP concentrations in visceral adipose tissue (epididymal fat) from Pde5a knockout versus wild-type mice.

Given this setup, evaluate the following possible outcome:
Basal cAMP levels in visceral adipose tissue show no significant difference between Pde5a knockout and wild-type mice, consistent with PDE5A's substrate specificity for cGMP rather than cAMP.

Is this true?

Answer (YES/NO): NO